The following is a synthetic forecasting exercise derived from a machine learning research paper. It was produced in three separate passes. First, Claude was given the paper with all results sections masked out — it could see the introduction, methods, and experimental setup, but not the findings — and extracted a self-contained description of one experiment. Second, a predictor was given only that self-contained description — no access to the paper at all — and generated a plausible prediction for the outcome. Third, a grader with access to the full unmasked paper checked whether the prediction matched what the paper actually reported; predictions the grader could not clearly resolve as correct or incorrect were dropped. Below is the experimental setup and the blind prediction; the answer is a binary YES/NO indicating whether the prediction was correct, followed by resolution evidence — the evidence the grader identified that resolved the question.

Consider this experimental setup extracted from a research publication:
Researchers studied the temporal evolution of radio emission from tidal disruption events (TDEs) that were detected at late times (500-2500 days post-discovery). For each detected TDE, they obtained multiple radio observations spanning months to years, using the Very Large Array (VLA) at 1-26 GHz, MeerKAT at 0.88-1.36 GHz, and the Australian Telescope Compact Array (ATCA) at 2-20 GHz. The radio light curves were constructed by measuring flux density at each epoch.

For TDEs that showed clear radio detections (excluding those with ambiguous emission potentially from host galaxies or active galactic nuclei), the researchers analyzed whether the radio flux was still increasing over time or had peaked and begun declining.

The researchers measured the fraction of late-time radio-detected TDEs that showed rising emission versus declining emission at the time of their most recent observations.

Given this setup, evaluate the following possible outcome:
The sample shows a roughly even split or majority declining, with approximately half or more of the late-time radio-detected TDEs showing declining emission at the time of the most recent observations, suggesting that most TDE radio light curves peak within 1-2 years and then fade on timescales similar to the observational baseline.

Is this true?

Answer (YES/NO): NO